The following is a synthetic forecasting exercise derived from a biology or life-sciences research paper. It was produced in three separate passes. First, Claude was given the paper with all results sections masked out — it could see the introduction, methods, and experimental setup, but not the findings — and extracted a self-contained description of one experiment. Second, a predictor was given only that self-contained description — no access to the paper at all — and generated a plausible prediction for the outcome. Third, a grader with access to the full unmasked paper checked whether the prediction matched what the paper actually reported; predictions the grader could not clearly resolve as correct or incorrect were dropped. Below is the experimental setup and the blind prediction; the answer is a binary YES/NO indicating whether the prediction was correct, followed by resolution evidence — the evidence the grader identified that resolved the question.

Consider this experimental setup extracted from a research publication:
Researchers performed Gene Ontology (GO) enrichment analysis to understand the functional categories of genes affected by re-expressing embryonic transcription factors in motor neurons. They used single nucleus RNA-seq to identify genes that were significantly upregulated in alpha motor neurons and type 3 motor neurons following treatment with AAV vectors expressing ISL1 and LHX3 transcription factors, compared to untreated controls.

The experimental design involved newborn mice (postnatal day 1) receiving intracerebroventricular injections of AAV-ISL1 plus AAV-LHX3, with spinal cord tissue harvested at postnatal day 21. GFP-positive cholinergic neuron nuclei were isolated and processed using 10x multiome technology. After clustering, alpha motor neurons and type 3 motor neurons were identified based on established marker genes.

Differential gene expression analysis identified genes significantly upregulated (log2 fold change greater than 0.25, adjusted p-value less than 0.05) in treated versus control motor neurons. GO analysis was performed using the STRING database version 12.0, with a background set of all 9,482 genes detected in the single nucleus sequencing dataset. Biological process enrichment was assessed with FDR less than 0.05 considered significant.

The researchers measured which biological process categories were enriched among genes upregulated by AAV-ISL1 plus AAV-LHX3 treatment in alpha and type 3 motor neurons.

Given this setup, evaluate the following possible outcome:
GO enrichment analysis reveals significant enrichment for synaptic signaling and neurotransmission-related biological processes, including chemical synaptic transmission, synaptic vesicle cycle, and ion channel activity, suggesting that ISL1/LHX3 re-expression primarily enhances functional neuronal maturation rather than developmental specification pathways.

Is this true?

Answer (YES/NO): NO